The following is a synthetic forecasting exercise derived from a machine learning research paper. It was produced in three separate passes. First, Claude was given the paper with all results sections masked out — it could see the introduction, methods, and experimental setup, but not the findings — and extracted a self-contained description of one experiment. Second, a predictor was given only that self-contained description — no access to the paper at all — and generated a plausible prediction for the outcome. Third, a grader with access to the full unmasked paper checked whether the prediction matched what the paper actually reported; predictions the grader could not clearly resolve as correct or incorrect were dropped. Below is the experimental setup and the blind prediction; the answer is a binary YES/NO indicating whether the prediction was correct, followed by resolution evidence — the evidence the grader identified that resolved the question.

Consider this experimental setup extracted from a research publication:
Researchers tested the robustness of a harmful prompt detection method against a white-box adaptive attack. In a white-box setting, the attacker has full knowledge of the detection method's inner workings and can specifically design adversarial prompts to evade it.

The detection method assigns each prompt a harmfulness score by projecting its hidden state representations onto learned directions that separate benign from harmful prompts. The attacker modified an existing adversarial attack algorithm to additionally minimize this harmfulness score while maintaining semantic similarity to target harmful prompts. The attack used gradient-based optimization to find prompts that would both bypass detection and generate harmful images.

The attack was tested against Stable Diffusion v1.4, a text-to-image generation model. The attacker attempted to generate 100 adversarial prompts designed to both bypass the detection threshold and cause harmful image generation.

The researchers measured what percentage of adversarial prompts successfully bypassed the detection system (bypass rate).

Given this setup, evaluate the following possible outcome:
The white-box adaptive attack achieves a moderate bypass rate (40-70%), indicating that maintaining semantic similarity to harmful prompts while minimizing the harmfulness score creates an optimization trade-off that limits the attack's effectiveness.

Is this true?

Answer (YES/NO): NO